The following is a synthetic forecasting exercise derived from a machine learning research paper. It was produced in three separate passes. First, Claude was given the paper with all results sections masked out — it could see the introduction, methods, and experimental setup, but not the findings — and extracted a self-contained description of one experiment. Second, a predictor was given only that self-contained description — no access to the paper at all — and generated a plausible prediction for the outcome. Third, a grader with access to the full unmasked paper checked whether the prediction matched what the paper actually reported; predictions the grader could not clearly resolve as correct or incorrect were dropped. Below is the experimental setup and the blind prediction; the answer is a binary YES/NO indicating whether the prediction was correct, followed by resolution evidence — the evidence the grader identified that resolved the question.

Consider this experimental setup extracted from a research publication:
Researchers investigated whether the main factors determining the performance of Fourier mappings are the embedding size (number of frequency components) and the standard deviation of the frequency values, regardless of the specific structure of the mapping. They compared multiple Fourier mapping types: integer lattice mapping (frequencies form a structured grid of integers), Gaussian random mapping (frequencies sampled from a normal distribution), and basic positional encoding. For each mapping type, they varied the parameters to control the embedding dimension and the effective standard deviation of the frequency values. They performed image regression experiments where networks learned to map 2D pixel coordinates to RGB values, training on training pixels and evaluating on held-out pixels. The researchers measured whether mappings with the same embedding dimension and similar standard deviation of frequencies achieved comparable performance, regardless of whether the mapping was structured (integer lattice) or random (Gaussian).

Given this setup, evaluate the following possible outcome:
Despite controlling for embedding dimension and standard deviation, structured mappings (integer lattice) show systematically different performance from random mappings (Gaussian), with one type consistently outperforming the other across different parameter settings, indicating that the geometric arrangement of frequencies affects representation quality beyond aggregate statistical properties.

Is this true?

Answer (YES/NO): NO